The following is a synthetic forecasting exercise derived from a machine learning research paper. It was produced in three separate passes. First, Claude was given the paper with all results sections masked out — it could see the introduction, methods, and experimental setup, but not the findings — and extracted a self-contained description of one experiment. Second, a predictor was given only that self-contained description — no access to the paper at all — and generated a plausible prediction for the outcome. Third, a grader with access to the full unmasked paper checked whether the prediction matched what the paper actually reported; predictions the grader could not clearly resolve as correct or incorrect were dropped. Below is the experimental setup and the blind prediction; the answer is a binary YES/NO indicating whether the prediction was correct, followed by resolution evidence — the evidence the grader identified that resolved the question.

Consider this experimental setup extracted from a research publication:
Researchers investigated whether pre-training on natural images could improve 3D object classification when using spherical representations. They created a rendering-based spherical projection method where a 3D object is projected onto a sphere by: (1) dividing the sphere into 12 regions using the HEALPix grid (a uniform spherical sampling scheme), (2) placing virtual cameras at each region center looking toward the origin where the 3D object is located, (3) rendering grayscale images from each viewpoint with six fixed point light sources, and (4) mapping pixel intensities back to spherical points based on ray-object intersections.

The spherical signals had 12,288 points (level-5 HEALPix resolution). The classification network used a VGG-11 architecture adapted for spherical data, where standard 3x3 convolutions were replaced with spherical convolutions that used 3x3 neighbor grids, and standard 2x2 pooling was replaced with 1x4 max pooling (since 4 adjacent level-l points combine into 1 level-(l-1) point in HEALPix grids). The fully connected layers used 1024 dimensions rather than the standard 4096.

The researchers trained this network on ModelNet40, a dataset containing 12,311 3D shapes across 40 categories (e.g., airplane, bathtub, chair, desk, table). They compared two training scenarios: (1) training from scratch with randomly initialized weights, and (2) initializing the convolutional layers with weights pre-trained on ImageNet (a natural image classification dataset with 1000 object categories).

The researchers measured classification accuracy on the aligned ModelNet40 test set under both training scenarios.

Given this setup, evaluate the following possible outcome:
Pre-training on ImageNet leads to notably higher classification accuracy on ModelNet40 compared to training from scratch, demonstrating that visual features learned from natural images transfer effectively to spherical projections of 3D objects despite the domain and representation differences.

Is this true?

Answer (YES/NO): YES